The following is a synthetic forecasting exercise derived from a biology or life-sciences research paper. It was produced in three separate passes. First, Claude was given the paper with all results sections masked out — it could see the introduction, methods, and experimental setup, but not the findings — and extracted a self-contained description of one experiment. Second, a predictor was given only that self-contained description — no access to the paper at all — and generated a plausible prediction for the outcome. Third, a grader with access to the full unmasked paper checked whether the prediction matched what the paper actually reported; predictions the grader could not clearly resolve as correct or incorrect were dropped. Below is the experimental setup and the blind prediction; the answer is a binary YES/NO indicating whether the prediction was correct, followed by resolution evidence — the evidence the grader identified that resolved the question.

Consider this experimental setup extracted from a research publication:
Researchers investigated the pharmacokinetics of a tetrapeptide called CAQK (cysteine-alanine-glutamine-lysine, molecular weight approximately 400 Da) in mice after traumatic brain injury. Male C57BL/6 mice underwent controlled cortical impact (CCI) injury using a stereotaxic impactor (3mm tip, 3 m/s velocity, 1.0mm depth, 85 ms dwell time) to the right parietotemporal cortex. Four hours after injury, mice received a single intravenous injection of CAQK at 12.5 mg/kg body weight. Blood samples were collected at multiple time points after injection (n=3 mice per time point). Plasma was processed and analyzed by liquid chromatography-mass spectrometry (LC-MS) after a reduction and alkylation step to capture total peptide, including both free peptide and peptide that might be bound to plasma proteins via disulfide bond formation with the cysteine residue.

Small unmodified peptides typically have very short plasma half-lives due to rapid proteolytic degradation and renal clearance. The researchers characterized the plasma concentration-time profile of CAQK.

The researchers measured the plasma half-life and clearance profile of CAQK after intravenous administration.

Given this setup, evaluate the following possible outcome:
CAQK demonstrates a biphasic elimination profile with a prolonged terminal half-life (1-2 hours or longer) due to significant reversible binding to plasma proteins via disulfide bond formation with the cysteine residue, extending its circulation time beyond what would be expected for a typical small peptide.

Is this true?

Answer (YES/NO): NO